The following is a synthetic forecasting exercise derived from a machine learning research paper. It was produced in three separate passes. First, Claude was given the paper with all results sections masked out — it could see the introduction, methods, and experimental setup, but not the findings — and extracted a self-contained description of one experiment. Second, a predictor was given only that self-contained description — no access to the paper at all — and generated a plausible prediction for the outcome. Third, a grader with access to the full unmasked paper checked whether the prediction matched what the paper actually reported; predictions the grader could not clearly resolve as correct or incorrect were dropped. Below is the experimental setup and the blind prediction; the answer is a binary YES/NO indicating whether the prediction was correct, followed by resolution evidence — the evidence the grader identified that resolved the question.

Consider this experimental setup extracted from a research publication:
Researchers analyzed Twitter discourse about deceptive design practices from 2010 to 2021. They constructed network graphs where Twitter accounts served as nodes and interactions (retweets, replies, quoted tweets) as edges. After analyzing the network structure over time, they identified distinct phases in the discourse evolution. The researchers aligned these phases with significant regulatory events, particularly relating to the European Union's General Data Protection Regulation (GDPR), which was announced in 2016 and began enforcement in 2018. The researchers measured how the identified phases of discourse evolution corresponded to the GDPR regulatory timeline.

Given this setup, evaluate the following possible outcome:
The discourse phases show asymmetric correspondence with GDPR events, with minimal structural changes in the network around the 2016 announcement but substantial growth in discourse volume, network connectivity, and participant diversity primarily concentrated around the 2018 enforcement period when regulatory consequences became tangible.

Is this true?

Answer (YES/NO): NO